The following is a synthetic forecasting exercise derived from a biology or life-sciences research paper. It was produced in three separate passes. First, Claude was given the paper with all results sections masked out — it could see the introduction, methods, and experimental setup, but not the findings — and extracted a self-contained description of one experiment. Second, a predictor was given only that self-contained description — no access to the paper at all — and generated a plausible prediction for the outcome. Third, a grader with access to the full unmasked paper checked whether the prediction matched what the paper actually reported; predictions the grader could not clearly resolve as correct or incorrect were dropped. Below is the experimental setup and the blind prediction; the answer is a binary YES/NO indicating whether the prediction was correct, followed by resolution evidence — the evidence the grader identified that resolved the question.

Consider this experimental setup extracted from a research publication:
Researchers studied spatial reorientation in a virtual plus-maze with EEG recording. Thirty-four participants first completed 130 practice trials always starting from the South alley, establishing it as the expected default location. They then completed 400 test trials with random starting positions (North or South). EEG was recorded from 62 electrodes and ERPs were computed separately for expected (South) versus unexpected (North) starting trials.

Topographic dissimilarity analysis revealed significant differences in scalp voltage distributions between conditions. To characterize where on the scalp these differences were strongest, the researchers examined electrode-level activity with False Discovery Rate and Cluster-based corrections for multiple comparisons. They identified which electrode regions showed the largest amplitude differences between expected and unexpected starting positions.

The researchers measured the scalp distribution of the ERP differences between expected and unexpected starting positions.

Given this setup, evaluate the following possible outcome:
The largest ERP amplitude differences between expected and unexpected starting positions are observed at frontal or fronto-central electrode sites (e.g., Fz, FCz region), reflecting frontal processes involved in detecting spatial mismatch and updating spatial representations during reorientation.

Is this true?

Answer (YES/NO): NO